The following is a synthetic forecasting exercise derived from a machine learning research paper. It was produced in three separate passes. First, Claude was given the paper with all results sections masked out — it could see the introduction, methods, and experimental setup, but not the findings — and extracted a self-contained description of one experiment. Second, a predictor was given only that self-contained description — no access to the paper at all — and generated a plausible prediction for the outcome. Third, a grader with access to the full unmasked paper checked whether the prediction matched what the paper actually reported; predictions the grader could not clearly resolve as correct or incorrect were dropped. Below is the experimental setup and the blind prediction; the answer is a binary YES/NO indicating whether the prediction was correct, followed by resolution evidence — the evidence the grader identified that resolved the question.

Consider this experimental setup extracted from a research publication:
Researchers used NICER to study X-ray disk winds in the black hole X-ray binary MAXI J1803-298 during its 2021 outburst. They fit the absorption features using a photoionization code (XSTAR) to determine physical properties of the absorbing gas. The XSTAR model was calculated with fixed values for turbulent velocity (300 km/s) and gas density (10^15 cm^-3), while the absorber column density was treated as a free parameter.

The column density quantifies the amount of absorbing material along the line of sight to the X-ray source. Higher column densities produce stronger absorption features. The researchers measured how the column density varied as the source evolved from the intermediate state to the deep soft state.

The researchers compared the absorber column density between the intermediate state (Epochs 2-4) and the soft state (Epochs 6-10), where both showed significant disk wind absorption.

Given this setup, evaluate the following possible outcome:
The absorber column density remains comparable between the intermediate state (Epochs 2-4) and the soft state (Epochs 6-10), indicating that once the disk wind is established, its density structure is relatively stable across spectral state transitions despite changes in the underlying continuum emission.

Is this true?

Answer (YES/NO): NO